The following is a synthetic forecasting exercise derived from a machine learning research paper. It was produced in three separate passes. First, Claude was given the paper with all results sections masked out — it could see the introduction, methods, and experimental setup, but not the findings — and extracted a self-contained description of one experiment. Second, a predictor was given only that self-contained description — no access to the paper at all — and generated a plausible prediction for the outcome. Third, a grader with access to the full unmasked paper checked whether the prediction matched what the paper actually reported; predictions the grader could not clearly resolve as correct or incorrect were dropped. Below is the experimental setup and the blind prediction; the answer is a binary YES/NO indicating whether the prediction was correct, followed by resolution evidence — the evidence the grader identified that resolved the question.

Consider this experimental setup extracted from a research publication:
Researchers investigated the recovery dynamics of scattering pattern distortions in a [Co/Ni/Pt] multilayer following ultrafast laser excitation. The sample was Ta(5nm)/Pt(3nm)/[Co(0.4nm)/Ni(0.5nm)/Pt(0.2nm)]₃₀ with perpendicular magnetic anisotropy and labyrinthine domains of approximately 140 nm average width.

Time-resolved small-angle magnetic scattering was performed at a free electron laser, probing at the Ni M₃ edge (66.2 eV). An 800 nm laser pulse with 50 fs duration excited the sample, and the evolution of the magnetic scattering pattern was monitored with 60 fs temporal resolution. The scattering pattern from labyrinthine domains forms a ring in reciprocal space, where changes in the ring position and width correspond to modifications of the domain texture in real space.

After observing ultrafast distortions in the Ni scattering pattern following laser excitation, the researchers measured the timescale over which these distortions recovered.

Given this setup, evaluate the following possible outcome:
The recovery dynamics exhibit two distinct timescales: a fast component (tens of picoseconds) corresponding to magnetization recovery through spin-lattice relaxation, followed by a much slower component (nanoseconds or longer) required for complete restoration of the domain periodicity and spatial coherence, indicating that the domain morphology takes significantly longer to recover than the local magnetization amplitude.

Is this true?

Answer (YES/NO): NO